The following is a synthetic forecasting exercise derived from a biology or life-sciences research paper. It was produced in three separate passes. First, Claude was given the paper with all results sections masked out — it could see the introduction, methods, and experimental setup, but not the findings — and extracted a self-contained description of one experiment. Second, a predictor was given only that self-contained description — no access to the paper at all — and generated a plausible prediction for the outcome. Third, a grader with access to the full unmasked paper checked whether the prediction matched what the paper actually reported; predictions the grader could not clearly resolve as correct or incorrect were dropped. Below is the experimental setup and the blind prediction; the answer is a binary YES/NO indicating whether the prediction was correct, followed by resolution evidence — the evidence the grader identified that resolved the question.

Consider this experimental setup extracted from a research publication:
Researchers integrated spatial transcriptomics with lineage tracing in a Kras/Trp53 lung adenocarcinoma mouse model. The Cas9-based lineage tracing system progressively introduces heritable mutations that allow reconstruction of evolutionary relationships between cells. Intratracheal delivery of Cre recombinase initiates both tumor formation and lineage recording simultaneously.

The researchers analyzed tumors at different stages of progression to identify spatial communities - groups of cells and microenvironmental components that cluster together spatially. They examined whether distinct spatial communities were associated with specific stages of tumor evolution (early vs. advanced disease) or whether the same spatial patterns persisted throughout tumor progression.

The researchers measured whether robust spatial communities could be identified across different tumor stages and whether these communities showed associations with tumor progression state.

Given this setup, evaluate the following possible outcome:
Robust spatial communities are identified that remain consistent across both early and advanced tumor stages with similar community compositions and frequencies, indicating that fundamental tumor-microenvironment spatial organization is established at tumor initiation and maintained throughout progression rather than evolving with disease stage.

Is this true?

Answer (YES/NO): NO